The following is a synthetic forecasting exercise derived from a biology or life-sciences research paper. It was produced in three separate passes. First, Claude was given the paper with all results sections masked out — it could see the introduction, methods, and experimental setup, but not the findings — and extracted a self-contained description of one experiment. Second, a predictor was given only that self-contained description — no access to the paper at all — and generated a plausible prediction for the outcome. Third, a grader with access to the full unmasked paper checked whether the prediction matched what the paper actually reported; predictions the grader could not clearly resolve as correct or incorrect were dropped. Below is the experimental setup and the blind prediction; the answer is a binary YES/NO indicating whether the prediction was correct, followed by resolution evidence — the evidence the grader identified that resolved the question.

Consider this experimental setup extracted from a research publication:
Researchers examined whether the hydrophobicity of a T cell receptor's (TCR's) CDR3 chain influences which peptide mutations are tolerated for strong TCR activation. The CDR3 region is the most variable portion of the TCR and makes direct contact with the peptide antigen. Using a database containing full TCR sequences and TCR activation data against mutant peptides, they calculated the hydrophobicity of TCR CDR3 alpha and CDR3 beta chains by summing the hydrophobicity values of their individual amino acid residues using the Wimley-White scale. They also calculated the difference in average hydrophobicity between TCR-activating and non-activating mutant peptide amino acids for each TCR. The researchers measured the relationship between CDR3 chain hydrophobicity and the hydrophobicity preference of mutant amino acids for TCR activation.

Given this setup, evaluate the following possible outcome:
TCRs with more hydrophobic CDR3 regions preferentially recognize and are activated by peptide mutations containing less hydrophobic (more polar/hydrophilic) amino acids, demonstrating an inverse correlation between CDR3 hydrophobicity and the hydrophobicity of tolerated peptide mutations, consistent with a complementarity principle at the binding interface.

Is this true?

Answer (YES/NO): NO